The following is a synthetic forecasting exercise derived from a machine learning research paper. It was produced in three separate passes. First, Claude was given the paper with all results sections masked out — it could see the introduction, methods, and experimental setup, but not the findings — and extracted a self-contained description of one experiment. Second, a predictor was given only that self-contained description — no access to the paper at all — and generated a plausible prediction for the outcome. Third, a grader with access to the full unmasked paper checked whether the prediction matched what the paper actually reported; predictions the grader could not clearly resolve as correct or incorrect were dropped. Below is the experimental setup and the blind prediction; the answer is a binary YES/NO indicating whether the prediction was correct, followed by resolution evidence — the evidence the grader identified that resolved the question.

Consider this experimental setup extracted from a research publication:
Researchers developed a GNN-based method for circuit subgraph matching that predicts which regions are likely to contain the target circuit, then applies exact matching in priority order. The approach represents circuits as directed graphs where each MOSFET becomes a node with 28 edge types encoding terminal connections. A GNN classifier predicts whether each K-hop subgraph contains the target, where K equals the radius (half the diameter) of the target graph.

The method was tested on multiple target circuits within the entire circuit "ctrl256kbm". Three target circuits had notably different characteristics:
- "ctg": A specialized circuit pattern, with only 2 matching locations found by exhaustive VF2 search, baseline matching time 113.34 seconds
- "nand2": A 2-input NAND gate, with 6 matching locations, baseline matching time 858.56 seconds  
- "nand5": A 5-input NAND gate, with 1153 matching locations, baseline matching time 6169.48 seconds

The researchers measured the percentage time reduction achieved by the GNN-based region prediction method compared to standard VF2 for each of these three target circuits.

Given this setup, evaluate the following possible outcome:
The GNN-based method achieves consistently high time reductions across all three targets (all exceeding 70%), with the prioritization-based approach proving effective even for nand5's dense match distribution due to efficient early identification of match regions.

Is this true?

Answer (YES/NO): NO